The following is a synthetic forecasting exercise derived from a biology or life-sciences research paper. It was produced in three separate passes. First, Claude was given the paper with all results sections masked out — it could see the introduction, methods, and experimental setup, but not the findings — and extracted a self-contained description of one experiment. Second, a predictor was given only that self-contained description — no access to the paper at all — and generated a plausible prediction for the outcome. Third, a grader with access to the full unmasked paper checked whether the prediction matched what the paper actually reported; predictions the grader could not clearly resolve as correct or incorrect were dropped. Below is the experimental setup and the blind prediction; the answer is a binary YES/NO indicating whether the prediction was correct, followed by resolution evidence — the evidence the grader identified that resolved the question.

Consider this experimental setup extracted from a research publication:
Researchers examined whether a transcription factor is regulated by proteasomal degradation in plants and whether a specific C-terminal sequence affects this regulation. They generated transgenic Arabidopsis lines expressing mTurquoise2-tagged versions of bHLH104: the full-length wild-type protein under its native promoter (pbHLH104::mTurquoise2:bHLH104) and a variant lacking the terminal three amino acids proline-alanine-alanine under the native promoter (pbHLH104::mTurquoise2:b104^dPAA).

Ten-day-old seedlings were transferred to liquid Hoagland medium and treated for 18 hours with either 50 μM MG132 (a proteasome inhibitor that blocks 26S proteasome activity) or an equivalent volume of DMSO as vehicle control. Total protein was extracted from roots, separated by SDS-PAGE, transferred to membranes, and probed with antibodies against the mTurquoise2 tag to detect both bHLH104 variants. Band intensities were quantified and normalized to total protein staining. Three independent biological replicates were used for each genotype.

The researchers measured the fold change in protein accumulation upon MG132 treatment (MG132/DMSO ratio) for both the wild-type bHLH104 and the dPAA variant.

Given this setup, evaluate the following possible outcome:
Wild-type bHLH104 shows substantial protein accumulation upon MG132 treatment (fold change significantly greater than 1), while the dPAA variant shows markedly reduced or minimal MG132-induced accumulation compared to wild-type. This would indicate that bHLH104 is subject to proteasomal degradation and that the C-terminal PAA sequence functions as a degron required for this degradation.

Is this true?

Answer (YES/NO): NO